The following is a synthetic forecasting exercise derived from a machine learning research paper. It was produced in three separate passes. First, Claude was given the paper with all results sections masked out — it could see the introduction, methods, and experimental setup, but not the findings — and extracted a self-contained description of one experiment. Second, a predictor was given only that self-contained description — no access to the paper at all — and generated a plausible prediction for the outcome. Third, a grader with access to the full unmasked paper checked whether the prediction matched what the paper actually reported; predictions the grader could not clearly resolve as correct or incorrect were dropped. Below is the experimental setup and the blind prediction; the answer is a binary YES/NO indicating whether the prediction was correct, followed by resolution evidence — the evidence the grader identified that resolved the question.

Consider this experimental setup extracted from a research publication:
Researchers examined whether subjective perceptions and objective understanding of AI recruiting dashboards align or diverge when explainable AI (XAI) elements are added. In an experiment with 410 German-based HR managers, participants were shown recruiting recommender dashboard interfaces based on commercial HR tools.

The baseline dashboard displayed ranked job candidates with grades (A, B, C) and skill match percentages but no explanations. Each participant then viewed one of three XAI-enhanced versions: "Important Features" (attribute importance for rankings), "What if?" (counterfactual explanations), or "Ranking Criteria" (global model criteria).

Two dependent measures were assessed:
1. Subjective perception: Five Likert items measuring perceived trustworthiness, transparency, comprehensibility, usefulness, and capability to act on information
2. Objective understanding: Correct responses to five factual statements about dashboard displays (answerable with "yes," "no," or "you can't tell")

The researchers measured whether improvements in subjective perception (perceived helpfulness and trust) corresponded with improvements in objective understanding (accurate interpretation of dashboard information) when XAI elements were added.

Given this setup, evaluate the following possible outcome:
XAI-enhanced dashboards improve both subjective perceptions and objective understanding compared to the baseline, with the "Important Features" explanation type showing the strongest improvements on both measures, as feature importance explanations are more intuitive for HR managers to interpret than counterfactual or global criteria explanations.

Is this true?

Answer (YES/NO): NO